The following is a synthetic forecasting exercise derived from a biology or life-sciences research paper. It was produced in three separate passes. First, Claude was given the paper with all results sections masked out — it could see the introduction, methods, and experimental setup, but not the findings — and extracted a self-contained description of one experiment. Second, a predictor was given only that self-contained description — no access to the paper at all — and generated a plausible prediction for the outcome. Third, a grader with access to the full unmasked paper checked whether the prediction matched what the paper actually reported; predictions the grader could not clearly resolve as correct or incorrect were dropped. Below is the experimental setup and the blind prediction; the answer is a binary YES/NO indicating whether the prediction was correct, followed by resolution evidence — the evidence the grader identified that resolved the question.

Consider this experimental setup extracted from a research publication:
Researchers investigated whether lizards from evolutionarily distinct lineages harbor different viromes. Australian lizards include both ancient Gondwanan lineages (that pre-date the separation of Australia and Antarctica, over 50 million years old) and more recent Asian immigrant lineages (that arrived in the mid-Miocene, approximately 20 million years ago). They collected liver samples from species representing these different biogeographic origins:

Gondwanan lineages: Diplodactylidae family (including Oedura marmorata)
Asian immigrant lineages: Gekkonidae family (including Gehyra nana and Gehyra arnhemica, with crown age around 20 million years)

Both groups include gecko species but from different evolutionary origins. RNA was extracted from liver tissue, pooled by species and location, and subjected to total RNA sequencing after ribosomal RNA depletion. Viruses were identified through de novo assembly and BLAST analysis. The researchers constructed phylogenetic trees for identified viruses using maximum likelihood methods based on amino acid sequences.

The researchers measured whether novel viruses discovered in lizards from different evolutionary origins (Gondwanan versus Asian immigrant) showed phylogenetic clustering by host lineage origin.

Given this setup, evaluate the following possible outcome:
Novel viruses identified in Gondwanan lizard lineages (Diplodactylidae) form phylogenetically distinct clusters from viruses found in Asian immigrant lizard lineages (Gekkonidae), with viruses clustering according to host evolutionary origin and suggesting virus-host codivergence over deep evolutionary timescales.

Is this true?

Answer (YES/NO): YES